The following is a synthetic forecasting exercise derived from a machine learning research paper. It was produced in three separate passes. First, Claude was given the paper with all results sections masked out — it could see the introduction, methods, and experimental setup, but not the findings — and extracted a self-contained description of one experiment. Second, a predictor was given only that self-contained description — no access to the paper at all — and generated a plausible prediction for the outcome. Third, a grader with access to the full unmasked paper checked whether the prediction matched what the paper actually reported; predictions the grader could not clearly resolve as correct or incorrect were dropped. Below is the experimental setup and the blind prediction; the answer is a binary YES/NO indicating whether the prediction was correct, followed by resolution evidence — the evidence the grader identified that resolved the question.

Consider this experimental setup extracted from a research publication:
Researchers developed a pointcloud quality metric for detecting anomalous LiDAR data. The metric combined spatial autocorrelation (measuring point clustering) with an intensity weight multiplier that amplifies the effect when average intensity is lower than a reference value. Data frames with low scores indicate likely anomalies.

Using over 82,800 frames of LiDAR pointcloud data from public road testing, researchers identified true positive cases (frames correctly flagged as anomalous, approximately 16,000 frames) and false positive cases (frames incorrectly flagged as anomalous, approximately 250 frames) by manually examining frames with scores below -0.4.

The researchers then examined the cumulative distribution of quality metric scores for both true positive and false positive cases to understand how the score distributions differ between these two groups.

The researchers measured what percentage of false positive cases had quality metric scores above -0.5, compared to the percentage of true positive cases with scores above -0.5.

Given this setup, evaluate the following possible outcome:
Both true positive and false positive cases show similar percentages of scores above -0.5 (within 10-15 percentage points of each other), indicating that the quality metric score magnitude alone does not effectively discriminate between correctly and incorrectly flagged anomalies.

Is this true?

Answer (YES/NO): NO